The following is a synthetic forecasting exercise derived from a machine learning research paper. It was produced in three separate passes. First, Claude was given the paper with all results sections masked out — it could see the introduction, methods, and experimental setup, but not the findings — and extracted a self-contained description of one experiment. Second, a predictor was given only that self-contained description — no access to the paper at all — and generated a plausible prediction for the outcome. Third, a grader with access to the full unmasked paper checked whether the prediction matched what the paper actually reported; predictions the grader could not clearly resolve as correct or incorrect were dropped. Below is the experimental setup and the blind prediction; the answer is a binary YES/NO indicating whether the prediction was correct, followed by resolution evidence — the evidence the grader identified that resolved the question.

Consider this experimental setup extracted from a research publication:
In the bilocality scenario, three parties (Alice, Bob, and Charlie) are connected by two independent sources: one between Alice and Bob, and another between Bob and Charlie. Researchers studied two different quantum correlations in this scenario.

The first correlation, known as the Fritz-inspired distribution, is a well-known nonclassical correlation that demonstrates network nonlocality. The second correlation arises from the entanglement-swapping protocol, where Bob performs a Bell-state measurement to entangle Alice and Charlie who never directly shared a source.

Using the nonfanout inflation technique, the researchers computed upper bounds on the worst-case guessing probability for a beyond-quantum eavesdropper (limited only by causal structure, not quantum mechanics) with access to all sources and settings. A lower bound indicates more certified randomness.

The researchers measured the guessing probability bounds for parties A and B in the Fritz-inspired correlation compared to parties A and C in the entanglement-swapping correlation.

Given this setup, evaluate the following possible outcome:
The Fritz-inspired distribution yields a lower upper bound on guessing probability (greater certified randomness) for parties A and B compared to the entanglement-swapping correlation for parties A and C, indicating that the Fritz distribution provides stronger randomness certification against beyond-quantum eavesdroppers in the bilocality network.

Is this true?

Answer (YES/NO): YES